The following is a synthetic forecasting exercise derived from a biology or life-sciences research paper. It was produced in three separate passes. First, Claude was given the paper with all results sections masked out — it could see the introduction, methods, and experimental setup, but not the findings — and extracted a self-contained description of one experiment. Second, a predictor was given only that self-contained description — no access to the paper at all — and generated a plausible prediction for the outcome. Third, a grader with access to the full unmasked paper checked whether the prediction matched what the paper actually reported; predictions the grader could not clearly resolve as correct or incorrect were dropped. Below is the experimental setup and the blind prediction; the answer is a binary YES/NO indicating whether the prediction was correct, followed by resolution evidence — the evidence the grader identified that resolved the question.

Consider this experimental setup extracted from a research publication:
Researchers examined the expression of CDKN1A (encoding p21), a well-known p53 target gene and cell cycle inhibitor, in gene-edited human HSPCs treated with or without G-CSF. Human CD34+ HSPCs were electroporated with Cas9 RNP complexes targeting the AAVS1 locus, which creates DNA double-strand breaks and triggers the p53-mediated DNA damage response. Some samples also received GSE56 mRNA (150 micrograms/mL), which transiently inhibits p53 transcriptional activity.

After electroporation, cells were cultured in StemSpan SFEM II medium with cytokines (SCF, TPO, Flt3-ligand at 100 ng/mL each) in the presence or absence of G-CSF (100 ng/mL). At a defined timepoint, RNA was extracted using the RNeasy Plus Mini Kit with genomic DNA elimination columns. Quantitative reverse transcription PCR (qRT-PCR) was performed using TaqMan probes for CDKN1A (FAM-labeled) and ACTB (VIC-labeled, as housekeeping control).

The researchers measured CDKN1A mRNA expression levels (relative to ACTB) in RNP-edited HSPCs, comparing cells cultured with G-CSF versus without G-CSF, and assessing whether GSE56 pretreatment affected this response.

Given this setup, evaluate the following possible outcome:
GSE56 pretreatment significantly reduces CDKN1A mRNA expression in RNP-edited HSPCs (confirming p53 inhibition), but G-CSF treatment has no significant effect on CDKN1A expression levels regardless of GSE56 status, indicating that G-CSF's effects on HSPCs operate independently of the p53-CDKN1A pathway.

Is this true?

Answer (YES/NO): NO